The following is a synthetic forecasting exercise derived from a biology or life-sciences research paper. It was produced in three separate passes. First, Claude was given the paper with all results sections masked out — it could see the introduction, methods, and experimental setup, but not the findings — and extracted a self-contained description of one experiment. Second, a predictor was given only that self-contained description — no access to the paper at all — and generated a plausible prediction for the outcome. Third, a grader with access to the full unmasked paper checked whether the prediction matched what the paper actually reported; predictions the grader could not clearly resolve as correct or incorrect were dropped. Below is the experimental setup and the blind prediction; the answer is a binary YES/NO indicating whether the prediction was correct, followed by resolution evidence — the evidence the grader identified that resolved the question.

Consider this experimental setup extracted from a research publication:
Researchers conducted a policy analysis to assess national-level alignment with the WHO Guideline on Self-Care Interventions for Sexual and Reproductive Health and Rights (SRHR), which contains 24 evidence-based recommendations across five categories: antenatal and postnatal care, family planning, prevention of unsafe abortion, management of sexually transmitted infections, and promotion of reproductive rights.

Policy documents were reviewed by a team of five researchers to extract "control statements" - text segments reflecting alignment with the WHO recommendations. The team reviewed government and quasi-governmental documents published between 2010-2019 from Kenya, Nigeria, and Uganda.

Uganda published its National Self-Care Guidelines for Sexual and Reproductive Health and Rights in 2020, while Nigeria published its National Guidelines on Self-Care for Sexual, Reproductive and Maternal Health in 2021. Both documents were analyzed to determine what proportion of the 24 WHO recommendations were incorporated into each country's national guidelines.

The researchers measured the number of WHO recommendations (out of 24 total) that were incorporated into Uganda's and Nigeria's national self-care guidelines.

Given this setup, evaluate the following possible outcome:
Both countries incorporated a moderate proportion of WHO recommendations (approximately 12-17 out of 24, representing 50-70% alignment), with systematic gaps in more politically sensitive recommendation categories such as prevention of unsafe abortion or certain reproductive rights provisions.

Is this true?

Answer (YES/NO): NO